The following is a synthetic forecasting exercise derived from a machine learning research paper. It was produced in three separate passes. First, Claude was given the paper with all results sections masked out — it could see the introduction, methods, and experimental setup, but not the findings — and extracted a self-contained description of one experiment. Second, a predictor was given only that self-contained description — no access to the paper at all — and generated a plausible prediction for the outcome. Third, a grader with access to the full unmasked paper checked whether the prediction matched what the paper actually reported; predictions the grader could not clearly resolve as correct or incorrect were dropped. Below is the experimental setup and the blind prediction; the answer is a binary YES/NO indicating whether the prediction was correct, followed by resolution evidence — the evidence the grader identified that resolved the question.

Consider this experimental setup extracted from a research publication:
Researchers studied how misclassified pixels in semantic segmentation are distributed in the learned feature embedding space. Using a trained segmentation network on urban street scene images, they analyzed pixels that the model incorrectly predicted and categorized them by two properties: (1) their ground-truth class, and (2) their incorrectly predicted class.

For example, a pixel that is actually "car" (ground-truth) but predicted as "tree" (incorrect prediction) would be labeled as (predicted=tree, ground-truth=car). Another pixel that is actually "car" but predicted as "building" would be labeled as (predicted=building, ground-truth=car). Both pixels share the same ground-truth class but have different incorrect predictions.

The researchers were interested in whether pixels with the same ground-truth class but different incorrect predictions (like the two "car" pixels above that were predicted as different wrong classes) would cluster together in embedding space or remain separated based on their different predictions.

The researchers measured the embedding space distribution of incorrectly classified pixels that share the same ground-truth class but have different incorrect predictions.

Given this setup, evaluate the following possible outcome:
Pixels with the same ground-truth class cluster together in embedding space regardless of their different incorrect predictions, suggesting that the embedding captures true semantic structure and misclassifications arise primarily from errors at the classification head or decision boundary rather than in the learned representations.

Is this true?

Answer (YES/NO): NO